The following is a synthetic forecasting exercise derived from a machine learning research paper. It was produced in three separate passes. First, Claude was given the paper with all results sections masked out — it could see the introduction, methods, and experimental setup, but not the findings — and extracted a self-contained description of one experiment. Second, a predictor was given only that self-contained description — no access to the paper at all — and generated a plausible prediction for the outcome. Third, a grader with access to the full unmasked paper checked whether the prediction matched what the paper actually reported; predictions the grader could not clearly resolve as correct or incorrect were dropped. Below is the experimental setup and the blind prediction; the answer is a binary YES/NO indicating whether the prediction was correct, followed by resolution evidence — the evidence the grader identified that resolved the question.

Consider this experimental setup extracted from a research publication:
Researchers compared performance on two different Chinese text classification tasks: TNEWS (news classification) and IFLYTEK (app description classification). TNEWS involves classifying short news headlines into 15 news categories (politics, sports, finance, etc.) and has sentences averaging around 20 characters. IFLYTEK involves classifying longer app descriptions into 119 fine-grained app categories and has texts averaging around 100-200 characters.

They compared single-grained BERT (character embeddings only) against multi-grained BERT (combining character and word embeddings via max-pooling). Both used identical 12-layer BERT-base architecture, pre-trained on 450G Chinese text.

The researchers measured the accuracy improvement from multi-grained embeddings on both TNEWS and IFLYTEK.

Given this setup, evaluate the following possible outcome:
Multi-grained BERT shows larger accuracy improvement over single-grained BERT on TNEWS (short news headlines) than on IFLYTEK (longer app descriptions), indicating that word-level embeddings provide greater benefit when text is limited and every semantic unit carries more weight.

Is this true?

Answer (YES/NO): YES